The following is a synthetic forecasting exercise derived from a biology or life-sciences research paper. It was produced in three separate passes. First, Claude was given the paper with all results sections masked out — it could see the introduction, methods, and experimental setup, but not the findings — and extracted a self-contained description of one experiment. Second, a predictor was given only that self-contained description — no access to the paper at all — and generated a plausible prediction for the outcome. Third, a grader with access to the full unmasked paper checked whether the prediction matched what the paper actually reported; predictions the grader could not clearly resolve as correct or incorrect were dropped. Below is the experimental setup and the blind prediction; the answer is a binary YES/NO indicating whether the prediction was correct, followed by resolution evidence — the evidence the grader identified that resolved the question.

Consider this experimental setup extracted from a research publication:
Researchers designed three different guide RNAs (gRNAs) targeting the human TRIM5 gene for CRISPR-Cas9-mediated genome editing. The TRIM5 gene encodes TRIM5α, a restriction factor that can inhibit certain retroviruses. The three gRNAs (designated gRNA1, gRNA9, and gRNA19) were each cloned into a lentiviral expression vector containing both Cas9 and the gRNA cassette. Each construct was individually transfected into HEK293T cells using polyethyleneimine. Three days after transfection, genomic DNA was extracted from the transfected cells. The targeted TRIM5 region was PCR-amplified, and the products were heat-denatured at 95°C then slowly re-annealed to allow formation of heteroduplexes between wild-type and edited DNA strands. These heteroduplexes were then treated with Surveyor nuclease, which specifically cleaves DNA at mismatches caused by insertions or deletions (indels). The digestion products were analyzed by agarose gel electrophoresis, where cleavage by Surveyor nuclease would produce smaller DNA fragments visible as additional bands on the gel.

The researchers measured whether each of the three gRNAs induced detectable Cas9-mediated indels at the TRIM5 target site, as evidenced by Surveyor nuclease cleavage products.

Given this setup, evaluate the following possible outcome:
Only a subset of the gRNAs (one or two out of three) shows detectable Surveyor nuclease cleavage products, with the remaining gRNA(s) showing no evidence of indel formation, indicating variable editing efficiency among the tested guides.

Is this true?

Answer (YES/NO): NO